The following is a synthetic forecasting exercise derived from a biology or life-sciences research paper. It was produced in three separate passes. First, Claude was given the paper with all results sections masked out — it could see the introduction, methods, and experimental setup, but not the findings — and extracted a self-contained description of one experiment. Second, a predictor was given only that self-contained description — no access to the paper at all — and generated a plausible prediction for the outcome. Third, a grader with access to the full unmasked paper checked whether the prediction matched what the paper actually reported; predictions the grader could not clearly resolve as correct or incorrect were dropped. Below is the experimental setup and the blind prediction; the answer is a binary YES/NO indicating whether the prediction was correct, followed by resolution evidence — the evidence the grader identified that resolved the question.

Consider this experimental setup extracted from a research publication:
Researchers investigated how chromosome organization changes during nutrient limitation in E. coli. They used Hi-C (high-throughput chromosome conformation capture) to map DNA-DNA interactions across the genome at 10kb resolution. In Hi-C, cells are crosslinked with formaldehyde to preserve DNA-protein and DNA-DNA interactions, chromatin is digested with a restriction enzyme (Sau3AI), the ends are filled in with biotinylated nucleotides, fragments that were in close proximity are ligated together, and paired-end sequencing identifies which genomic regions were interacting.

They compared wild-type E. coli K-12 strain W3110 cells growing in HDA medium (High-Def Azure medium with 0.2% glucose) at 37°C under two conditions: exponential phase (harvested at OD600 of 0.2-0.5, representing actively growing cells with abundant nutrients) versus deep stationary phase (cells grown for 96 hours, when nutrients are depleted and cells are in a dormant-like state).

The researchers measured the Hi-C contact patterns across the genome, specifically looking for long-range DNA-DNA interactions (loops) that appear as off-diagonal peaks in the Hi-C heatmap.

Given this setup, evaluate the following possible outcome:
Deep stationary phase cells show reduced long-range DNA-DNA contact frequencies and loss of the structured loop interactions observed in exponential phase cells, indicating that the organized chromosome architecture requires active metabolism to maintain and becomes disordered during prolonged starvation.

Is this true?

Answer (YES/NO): NO